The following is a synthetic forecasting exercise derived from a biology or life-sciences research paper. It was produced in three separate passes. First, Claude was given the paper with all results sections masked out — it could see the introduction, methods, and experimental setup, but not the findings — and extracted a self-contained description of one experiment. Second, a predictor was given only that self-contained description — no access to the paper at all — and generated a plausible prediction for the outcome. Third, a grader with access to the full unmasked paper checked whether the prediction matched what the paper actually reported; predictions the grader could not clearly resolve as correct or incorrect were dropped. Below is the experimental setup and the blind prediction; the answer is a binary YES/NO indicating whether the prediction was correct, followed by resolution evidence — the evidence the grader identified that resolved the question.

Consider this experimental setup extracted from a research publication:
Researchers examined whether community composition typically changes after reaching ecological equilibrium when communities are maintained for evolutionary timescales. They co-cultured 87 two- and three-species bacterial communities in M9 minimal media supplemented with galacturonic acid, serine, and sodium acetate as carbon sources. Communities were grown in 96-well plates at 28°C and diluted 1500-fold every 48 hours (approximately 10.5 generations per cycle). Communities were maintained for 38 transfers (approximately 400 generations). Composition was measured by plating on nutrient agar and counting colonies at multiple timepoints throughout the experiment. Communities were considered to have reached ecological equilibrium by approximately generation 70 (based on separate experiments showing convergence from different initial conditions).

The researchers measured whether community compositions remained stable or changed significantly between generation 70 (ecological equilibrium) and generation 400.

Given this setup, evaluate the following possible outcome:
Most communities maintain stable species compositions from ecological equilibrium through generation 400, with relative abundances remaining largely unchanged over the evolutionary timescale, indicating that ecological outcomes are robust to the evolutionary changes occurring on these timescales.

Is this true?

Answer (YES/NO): NO